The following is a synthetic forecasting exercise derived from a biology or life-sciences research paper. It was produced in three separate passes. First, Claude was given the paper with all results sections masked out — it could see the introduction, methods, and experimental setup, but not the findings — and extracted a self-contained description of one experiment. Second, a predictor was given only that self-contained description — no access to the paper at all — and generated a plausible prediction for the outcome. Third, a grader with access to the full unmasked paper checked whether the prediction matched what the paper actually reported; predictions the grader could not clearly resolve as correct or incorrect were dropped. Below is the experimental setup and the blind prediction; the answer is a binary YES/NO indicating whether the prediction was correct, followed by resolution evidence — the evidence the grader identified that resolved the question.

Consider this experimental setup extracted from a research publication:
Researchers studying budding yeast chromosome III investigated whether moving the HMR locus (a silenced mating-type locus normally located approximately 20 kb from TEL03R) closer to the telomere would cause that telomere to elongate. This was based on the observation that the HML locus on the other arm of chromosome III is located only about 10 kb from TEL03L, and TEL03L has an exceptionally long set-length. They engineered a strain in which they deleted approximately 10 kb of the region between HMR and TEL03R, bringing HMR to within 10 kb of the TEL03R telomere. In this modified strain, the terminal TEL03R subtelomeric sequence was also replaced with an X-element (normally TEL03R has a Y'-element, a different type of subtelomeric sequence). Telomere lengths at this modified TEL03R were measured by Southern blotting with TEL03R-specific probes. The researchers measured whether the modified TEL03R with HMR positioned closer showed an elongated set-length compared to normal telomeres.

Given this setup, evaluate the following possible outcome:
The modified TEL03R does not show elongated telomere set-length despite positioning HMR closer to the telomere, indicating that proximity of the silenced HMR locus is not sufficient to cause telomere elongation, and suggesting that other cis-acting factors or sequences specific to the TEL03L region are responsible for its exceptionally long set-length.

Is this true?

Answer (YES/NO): YES